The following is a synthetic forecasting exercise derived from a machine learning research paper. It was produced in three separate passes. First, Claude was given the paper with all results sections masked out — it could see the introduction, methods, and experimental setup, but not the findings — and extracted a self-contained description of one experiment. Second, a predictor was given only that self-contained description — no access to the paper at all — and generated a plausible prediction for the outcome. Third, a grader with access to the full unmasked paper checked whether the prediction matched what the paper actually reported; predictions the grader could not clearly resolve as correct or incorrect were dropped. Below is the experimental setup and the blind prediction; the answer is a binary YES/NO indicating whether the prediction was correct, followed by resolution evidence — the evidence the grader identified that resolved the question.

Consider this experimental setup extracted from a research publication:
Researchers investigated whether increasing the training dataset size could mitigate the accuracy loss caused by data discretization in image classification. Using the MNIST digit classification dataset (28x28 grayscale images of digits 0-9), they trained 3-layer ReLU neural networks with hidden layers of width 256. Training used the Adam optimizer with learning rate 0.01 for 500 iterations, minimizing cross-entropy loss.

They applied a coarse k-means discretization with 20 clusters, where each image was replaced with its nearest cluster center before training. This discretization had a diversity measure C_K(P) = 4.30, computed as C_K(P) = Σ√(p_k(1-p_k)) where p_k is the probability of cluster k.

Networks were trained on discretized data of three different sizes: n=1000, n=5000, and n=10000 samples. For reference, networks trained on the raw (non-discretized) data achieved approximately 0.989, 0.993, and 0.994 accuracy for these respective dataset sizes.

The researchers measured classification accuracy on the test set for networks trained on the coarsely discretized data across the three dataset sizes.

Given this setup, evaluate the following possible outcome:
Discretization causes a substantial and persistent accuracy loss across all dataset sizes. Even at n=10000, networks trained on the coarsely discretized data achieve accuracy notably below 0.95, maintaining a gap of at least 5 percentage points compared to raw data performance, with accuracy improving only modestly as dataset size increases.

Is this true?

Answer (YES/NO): NO